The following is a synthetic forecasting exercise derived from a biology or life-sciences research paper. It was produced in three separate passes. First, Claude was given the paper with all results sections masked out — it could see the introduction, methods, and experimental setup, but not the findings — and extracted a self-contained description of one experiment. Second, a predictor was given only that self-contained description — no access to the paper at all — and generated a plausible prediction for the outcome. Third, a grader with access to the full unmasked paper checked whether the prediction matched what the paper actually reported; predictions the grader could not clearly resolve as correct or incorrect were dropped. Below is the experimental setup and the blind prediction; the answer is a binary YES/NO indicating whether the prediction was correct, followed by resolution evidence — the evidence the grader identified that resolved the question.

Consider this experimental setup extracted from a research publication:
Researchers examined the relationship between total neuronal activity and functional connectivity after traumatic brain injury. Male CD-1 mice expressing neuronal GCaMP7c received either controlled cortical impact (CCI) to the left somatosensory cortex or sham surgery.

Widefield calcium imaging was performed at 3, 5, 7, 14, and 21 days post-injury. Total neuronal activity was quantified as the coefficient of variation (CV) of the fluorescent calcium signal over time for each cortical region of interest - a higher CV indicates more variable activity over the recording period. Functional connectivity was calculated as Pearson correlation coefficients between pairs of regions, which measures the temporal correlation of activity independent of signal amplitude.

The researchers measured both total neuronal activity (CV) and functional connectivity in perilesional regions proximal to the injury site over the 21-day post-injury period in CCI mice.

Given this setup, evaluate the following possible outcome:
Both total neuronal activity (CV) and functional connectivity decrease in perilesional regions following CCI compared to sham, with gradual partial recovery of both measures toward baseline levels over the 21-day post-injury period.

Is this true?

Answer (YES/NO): NO